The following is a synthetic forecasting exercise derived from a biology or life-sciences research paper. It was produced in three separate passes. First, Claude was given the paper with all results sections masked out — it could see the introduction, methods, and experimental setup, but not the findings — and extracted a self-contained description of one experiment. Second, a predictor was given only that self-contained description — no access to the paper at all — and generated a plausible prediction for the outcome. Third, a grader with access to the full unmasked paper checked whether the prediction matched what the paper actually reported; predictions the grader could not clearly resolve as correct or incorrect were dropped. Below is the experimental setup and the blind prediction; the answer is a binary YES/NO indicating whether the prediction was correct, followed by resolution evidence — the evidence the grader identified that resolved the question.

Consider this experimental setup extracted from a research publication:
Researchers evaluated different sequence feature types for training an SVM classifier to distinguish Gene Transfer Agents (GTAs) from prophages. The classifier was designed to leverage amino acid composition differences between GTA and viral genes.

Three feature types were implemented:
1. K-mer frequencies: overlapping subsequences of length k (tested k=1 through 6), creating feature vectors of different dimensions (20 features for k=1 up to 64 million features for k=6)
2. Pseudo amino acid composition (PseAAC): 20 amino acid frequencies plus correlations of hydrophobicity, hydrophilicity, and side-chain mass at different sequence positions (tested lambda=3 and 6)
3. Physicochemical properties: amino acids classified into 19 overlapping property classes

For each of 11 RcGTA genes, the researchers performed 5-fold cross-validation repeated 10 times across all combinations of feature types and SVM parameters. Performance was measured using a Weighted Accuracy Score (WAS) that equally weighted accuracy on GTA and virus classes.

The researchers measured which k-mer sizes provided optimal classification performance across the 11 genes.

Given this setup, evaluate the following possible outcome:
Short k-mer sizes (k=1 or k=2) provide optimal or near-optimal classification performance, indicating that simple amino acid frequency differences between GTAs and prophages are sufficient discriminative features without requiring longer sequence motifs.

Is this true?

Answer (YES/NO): NO